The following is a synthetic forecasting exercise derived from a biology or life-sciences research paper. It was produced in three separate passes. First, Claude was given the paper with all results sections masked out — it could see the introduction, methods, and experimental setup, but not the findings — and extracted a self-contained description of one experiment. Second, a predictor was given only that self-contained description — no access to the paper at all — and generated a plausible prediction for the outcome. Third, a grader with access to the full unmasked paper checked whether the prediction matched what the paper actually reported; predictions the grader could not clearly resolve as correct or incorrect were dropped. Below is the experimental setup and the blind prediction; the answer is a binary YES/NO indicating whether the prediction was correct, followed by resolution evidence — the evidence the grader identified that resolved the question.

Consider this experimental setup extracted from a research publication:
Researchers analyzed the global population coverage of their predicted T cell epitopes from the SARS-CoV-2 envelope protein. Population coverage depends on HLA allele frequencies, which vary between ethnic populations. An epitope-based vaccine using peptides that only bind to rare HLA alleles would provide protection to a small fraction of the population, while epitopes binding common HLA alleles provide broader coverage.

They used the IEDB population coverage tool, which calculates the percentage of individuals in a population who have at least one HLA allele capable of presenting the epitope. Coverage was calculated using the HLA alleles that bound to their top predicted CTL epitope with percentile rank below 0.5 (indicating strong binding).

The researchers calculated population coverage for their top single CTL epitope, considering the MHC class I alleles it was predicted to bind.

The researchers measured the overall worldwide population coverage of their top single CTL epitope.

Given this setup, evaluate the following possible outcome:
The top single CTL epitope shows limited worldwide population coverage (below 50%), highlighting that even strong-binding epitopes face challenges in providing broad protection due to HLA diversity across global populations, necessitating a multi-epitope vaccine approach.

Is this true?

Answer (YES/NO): NO